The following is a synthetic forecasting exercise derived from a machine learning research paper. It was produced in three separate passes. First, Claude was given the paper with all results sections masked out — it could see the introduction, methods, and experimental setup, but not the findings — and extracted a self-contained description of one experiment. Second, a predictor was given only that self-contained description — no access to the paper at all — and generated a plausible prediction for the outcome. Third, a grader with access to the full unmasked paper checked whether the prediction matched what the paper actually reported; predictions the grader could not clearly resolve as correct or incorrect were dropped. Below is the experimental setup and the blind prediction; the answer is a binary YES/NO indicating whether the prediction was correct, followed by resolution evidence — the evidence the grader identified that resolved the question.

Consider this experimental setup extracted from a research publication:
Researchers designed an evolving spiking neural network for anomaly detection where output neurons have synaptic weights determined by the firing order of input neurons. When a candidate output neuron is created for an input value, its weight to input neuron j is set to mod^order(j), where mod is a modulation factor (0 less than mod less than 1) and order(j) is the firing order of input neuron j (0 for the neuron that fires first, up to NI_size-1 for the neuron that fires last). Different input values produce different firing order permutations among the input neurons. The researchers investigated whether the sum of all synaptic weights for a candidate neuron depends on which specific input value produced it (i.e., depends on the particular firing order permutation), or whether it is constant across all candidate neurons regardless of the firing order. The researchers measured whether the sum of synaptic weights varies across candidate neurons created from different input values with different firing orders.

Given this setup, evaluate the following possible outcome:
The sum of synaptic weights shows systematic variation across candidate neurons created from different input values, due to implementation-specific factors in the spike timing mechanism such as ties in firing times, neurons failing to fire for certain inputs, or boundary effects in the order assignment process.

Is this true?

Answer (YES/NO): NO